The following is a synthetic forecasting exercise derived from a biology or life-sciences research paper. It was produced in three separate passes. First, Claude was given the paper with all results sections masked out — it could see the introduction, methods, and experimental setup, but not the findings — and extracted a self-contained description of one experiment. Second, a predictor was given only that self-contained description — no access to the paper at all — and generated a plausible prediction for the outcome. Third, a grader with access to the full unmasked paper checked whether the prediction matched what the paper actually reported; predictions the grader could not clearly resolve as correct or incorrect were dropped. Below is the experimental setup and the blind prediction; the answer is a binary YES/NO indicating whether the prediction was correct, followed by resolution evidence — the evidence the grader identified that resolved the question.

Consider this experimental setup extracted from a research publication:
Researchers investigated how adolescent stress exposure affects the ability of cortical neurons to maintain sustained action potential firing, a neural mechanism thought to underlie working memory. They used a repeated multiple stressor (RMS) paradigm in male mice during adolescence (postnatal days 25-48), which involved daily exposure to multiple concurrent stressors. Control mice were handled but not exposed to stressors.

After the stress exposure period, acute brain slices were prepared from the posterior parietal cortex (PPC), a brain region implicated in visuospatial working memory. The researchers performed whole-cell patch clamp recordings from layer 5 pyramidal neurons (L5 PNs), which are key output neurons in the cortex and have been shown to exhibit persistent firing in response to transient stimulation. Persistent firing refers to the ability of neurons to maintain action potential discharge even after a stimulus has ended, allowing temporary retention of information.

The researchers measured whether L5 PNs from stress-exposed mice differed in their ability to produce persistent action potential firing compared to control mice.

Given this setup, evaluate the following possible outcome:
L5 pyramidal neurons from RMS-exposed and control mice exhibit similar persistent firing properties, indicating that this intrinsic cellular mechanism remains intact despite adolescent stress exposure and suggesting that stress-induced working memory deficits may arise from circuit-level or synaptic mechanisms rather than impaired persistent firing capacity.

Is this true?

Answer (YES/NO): NO